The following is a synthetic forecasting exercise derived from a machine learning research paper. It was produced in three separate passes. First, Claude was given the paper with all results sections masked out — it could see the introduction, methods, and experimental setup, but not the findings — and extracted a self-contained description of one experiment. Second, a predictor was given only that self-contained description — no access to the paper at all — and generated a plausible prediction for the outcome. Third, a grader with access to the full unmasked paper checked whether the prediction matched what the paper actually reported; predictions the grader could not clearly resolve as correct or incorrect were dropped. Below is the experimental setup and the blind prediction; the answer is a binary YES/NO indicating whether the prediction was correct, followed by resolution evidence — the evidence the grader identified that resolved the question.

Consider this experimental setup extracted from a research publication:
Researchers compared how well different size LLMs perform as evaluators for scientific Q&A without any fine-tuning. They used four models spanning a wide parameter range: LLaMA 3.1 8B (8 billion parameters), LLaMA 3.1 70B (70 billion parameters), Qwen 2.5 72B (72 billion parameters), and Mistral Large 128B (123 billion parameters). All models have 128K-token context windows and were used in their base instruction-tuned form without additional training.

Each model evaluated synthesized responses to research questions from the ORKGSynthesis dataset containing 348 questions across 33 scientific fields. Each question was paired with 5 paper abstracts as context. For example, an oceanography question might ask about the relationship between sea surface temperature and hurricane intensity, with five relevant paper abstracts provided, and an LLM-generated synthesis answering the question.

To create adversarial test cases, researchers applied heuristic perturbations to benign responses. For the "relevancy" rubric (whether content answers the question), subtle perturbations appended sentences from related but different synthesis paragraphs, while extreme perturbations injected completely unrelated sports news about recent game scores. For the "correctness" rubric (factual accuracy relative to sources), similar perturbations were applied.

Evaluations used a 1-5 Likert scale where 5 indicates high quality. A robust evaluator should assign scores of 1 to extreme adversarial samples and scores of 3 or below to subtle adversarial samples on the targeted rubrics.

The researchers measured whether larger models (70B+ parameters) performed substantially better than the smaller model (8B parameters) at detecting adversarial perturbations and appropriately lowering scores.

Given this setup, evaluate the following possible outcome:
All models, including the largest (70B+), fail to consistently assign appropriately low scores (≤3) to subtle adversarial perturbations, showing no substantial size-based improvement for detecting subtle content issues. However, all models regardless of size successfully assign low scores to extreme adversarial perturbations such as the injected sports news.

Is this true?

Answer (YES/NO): NO